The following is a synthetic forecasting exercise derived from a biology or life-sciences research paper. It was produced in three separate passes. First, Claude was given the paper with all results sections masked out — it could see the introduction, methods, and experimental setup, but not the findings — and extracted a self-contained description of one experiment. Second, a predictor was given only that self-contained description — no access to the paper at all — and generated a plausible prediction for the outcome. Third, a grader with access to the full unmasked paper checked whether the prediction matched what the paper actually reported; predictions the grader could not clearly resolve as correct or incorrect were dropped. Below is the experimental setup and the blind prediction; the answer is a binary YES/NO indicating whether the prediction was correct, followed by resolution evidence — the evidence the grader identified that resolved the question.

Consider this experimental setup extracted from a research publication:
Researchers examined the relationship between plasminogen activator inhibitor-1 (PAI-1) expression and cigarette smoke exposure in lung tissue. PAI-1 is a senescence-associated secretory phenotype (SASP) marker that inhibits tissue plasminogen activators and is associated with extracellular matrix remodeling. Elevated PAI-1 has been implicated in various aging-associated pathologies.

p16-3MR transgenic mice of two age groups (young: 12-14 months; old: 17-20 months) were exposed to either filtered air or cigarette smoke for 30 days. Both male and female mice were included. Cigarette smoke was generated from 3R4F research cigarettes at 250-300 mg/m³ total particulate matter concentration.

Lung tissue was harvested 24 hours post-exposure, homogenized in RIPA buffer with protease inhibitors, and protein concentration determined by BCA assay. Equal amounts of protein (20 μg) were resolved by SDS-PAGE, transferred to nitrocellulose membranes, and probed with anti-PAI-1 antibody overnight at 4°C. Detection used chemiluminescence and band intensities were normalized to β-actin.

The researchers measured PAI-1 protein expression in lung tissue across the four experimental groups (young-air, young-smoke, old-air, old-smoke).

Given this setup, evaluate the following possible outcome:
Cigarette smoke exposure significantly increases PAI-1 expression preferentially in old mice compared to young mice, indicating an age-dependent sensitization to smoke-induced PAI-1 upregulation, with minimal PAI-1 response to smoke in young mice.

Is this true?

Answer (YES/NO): NO